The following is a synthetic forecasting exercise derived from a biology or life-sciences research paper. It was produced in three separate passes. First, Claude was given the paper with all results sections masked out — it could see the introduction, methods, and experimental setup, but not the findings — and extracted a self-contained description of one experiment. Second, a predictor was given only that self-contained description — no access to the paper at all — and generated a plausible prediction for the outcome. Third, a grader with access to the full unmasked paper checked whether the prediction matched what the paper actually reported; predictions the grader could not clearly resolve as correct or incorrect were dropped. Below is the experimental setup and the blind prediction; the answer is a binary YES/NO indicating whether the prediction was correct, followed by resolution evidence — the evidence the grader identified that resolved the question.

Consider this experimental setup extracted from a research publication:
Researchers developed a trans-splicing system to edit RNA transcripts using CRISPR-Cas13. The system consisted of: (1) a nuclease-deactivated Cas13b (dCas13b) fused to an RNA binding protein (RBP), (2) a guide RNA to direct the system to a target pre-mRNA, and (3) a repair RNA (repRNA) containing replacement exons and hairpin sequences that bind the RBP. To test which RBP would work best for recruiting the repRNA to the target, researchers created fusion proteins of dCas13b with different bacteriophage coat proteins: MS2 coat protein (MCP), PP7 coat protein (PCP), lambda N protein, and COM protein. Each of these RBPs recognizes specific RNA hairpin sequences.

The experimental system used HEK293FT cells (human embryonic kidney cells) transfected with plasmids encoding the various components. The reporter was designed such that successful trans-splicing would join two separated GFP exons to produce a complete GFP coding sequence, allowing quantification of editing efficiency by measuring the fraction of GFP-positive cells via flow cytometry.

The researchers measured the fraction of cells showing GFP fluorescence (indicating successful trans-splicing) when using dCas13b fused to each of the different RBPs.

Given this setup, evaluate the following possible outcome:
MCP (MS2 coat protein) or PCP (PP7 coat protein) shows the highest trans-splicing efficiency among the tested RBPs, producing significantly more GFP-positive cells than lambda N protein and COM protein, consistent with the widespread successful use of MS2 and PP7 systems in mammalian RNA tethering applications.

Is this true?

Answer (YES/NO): YES